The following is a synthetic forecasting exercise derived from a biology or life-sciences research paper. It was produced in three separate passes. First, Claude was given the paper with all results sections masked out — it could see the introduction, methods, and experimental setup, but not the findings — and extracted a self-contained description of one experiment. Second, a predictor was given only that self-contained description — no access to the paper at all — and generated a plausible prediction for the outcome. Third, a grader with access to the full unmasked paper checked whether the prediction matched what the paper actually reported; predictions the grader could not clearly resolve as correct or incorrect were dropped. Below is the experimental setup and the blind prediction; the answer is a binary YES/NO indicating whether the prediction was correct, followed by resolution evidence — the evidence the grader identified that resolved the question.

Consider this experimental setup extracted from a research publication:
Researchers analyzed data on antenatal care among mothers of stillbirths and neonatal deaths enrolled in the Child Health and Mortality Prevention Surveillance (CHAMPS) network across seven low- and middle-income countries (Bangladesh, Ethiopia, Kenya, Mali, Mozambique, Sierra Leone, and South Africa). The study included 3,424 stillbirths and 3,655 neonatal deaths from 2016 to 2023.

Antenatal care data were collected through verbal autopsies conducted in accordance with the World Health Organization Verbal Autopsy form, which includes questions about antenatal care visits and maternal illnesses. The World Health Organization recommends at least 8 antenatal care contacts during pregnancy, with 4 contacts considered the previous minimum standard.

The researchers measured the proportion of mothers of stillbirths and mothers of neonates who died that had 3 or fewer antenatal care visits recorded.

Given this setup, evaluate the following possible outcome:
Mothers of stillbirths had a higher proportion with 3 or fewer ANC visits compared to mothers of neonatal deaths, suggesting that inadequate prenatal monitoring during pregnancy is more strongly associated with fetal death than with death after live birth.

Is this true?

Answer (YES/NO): YES